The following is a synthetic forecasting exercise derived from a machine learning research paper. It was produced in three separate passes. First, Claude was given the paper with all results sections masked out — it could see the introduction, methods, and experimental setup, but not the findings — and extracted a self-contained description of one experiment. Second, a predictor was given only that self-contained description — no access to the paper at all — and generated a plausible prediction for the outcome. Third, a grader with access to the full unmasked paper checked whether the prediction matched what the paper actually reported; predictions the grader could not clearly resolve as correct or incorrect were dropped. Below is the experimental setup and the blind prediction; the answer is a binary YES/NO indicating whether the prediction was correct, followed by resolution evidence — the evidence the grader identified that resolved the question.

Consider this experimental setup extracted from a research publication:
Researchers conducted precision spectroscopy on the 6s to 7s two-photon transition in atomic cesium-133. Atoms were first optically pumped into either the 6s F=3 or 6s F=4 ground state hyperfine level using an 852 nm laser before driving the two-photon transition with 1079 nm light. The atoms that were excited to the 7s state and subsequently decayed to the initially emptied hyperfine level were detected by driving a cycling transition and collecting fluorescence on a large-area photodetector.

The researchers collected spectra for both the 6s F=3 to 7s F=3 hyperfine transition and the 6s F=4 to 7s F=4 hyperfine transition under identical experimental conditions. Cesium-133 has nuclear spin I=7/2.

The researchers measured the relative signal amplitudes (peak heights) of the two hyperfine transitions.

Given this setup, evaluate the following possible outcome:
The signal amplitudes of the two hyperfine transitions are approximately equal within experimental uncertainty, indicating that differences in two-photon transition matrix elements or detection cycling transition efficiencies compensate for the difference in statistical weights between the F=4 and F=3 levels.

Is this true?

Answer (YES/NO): NO